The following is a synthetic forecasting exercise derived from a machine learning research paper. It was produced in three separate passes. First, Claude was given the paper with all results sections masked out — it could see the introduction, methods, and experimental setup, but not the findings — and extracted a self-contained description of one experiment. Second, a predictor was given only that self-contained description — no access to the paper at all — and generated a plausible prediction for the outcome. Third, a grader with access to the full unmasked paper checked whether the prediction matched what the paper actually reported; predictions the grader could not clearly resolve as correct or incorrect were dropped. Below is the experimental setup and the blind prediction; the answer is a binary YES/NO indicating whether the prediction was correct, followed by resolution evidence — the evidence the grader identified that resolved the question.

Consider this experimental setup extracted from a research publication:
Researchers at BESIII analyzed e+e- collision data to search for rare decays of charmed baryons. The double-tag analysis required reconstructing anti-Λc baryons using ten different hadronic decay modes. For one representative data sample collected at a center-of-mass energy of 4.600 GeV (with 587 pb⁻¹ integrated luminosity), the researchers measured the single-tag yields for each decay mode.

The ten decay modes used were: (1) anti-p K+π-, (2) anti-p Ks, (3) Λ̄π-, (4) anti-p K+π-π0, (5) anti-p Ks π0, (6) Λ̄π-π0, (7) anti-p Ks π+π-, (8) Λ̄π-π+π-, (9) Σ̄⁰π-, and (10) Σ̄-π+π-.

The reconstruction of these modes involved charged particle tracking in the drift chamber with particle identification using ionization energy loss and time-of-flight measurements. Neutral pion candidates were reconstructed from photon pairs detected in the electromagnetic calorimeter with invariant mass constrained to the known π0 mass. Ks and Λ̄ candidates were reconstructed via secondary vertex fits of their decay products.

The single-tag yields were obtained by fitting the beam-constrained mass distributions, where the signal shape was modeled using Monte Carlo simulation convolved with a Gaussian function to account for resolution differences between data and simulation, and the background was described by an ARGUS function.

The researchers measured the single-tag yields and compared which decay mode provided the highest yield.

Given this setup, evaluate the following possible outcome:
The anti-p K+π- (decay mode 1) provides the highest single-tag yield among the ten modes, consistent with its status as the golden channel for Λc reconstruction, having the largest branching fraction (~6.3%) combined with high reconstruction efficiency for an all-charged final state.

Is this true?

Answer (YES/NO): YES